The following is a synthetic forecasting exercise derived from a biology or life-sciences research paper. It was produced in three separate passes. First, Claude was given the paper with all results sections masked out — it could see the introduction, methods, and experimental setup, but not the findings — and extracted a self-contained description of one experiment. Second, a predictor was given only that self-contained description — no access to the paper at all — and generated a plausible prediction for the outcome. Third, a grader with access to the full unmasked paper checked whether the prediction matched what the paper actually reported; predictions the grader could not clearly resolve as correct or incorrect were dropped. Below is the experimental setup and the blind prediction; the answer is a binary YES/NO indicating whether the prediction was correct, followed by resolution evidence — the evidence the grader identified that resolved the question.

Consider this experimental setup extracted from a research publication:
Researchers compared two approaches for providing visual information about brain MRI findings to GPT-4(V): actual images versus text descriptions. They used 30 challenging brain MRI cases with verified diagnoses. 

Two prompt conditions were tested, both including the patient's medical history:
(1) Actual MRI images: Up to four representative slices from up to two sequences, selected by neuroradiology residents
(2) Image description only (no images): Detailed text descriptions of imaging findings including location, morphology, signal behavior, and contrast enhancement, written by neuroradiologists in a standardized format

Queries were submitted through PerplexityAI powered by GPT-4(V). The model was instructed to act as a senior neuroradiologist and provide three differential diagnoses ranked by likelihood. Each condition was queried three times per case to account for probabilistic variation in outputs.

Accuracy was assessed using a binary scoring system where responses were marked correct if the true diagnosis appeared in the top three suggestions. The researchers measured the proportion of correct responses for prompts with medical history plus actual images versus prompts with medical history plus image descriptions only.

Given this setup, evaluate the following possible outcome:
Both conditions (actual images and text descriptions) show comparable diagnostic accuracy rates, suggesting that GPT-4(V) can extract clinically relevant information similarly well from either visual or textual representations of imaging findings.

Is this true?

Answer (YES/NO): NO